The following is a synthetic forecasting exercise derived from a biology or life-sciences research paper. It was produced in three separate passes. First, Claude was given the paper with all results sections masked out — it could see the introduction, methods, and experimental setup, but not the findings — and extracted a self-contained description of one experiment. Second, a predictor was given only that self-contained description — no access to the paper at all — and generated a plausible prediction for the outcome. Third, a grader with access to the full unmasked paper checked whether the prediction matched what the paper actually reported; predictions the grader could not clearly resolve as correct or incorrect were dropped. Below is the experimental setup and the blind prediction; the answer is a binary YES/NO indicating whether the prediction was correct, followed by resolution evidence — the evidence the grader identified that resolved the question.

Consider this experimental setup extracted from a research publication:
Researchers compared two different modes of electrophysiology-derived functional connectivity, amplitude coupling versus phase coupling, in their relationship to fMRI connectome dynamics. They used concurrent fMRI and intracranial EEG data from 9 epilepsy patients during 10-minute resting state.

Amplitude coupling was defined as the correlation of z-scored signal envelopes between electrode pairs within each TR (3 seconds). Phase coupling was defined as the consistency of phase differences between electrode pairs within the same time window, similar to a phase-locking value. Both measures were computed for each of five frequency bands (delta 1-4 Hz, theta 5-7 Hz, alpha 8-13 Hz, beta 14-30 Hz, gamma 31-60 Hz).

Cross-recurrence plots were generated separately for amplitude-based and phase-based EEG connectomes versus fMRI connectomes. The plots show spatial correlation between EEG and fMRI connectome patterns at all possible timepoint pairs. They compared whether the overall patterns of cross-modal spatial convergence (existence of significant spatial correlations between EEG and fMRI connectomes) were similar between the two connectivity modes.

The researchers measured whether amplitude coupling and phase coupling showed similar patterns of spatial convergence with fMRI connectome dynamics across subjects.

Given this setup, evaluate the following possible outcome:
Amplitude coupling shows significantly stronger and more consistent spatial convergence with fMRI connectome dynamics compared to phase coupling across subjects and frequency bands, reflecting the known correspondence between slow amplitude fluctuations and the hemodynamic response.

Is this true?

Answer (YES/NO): NO